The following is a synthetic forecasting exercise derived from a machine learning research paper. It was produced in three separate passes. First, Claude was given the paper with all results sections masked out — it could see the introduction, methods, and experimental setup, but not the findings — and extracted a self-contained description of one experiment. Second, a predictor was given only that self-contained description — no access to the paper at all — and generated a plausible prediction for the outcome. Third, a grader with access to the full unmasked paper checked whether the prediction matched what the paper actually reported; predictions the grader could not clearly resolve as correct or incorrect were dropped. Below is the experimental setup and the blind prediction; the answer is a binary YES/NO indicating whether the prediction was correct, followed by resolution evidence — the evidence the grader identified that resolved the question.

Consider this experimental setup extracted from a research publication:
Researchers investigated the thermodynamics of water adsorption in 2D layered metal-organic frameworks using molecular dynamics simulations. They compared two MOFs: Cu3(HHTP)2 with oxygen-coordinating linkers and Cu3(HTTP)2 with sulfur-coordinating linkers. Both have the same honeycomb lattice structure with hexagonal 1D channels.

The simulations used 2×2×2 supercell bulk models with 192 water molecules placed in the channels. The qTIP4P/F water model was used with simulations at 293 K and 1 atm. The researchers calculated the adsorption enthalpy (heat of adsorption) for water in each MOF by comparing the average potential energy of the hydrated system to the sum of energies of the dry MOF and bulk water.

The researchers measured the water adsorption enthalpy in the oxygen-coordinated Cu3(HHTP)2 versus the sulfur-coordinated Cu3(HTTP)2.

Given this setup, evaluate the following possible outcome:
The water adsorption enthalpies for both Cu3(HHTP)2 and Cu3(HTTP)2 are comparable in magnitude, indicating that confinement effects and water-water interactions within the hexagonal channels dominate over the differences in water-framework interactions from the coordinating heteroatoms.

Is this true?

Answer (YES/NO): NO